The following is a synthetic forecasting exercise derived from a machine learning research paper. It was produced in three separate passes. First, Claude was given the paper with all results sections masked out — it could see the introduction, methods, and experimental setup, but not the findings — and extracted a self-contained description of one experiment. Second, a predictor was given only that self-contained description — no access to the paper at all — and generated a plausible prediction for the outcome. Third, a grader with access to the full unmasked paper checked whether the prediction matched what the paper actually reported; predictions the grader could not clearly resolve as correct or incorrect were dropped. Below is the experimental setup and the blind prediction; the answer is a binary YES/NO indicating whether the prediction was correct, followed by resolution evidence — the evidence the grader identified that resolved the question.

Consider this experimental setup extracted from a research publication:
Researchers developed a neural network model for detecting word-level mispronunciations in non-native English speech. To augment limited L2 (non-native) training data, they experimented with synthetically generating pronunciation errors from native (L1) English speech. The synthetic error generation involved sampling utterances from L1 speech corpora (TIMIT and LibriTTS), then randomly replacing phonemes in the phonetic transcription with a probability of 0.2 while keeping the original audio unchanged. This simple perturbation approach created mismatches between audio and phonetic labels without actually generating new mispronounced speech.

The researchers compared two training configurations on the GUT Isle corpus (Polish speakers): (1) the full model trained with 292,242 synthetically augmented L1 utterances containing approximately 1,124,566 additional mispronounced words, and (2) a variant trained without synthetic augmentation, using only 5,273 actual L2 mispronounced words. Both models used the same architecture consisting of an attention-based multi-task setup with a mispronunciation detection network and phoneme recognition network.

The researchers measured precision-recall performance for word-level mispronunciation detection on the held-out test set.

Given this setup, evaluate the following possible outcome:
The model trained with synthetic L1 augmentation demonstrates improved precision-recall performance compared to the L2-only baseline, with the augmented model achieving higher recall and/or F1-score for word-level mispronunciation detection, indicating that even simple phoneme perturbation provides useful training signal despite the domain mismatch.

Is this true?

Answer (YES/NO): NO